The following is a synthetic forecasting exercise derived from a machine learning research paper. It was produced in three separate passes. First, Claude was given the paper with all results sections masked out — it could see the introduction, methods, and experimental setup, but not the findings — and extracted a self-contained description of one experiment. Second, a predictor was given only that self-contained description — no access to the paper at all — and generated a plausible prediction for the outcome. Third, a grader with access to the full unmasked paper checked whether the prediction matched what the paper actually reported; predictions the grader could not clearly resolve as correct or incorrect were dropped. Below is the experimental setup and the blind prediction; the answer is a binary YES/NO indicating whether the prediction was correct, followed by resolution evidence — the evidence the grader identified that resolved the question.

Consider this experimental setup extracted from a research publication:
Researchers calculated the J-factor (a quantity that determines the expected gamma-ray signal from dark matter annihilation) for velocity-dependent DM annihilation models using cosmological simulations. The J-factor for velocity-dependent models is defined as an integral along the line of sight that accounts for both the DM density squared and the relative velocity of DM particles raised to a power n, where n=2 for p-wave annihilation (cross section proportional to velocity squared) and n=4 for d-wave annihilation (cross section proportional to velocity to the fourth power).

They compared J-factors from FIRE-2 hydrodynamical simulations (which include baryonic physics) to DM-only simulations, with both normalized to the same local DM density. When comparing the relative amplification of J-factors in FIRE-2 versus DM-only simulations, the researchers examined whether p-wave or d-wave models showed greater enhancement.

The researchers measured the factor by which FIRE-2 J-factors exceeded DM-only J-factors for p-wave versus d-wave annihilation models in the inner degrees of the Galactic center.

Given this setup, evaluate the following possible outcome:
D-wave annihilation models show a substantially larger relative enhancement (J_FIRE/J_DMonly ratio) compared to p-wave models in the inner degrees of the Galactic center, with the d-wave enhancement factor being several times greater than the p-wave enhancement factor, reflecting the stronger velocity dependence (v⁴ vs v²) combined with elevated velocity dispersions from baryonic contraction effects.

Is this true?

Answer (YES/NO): YES